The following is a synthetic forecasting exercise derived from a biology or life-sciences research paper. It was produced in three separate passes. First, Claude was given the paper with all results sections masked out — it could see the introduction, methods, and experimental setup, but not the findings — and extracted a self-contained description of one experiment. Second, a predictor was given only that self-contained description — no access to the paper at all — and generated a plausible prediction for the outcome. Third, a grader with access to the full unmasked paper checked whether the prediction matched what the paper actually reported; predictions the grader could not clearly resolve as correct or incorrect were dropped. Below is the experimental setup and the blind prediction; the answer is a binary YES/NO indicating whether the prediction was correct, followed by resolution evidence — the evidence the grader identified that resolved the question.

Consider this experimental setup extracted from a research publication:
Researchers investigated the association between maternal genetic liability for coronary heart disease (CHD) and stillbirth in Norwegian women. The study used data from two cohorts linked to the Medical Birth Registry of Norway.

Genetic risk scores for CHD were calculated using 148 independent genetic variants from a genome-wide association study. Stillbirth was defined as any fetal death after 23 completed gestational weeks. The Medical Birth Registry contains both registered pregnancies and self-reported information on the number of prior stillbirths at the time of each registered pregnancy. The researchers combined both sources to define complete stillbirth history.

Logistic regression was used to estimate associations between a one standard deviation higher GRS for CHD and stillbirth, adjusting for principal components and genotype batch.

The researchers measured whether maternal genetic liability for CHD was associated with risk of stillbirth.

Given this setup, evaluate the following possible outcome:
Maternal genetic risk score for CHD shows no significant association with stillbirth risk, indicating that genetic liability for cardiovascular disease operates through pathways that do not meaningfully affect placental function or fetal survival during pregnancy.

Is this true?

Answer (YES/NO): NO